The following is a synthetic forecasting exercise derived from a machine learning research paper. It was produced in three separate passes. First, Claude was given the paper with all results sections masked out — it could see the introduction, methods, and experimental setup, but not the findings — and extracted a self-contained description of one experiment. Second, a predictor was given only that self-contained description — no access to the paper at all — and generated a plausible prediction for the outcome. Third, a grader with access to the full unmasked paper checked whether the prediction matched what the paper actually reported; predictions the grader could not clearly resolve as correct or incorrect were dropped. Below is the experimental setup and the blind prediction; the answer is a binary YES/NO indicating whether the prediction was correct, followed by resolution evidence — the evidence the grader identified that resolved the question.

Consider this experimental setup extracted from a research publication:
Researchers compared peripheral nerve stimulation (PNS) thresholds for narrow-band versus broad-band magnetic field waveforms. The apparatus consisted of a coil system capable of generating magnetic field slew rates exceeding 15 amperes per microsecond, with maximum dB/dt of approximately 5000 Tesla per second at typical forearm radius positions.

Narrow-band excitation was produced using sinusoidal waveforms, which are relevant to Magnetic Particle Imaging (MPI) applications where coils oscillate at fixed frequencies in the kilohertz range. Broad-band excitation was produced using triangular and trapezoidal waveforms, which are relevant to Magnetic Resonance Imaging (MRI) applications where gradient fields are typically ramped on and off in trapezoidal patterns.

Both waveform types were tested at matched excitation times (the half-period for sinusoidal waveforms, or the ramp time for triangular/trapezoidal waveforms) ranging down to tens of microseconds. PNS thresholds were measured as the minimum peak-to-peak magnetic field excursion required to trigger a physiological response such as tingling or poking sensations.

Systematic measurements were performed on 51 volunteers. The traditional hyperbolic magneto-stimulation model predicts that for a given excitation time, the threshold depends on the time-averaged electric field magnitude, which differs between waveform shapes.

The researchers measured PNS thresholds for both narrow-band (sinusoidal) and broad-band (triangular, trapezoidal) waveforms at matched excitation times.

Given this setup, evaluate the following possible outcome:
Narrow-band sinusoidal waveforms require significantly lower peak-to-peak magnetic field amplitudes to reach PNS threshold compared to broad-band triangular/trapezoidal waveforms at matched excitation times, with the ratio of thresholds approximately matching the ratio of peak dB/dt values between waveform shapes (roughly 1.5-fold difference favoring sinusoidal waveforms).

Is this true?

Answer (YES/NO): NO